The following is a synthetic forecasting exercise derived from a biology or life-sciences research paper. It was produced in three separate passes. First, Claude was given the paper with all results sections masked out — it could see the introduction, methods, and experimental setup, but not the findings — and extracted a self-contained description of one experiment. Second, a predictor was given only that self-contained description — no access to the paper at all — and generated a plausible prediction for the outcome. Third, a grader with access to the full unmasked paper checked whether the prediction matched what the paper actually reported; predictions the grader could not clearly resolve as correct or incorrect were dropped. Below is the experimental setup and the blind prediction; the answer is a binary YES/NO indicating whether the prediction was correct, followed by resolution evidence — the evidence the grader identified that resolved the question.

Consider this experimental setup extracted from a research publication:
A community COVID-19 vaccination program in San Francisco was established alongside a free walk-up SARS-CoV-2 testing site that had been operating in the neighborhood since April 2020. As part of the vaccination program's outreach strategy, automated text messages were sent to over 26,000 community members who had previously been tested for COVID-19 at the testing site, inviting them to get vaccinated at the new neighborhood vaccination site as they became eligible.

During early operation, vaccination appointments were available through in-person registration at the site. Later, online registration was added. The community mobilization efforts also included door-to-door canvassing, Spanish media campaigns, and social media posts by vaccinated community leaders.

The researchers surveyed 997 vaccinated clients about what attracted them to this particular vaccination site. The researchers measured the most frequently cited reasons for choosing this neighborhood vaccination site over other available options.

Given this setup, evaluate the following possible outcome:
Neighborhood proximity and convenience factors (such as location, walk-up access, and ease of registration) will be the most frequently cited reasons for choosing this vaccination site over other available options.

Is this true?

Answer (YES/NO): YES